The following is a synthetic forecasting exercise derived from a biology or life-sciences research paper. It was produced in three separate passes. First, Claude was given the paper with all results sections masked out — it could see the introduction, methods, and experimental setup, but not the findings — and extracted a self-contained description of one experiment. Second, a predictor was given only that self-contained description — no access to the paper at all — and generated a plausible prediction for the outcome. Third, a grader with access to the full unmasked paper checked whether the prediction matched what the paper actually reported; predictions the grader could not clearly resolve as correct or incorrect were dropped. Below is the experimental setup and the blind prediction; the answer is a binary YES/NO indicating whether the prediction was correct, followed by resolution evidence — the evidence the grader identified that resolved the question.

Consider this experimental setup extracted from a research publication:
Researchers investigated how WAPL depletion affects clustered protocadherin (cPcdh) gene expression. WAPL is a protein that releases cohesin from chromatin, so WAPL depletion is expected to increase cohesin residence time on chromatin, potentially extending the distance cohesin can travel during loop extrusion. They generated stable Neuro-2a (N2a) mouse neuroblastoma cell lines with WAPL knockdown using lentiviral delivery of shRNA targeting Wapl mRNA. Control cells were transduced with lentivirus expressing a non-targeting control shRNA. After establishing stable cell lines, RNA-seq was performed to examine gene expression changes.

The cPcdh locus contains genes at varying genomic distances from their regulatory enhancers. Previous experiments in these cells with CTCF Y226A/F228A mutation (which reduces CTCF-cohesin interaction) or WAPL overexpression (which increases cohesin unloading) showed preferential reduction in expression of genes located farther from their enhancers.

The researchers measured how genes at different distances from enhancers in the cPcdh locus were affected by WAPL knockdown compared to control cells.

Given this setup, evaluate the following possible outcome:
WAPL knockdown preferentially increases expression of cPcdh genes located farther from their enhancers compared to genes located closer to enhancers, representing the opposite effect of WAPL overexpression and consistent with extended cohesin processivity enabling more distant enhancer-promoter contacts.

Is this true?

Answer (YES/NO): YES